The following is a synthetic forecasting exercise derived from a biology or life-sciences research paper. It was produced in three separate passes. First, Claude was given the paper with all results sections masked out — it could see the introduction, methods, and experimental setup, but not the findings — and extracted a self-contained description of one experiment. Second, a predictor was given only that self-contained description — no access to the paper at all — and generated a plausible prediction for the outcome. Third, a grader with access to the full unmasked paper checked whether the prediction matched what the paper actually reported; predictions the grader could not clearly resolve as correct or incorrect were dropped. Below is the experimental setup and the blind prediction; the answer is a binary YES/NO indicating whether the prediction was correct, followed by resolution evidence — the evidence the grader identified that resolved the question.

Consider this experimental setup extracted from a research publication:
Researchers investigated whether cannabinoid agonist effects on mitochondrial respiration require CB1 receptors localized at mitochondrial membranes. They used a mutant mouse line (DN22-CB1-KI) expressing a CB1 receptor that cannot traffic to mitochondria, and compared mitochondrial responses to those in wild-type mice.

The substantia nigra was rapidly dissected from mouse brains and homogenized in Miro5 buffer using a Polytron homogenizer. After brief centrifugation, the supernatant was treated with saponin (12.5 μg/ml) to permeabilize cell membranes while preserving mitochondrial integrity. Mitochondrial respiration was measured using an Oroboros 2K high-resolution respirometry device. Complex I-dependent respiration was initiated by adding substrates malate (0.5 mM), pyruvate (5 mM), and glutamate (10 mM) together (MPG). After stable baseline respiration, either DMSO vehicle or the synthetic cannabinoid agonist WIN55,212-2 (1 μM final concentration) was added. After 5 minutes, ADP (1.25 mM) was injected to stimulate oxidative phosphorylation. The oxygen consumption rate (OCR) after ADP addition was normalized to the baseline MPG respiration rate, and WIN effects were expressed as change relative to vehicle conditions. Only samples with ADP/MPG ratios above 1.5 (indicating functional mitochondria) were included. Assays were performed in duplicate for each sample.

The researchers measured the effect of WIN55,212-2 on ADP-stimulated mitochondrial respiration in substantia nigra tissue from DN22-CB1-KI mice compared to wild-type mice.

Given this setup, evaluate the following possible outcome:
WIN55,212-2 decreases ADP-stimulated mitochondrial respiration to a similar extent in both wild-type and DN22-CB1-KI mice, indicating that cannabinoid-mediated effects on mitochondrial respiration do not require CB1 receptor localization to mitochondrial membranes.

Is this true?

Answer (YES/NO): NO